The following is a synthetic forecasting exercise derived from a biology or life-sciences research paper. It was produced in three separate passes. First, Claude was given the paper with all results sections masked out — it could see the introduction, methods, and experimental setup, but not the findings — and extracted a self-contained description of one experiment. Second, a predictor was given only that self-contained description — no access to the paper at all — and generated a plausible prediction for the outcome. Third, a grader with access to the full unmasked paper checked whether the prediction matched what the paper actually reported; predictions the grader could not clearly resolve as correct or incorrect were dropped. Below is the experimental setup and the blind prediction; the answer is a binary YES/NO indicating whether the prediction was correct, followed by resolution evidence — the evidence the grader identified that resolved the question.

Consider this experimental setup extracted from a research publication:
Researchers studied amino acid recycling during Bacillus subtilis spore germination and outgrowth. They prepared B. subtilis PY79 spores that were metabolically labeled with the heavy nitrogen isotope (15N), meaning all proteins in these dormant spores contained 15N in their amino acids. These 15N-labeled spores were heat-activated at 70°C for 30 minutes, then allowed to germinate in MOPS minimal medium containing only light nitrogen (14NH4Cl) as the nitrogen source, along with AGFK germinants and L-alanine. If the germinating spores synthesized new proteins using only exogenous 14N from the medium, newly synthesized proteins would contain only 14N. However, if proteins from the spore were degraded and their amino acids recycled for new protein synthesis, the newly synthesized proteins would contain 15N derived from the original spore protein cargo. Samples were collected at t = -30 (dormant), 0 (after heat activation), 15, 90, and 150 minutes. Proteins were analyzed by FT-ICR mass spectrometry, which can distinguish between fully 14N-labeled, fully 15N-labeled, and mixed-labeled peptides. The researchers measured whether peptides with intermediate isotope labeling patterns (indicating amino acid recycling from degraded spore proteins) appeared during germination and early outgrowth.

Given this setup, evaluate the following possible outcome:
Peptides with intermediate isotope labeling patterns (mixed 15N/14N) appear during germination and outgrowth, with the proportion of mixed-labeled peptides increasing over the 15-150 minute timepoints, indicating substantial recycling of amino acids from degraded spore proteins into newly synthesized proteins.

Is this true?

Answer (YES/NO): YES